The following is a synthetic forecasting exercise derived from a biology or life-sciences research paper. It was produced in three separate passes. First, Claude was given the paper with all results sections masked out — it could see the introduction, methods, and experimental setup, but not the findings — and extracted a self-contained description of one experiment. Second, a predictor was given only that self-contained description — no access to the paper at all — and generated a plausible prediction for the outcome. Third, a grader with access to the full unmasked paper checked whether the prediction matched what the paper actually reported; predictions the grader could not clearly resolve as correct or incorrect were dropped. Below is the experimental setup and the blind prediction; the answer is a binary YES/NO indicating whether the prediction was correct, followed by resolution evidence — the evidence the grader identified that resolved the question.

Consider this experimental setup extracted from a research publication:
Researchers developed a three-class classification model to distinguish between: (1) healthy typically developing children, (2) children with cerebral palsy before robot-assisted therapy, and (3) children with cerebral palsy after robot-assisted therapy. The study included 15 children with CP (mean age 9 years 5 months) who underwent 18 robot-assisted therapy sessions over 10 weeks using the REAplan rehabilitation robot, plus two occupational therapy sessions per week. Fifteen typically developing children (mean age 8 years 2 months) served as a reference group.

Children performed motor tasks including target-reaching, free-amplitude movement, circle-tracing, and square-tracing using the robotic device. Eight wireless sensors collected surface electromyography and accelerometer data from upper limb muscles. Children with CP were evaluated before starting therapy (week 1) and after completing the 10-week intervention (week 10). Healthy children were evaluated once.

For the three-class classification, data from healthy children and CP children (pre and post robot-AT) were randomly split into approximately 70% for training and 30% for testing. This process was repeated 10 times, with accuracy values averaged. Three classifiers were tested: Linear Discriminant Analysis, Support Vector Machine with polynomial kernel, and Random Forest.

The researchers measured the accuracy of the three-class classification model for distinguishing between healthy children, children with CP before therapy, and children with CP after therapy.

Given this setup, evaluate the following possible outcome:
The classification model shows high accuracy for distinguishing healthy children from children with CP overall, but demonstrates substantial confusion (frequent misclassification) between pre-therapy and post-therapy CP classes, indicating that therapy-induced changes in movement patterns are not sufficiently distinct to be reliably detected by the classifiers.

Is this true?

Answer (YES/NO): NO